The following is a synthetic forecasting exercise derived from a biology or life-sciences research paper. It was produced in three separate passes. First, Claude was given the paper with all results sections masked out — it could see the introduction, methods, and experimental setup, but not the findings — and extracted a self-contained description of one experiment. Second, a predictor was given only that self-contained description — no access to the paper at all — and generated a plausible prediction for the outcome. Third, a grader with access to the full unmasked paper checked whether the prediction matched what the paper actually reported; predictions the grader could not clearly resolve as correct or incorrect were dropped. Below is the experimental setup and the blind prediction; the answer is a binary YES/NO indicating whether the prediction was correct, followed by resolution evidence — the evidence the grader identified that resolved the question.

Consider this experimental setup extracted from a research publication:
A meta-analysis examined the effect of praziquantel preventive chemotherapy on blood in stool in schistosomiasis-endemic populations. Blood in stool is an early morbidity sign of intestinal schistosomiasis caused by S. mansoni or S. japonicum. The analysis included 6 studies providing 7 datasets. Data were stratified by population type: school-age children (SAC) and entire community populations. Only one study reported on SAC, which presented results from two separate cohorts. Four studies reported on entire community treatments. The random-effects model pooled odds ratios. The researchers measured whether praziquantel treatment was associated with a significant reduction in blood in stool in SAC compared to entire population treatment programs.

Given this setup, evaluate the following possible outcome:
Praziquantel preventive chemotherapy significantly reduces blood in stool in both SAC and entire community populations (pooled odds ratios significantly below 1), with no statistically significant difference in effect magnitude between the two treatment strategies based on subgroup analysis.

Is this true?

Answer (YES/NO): NO